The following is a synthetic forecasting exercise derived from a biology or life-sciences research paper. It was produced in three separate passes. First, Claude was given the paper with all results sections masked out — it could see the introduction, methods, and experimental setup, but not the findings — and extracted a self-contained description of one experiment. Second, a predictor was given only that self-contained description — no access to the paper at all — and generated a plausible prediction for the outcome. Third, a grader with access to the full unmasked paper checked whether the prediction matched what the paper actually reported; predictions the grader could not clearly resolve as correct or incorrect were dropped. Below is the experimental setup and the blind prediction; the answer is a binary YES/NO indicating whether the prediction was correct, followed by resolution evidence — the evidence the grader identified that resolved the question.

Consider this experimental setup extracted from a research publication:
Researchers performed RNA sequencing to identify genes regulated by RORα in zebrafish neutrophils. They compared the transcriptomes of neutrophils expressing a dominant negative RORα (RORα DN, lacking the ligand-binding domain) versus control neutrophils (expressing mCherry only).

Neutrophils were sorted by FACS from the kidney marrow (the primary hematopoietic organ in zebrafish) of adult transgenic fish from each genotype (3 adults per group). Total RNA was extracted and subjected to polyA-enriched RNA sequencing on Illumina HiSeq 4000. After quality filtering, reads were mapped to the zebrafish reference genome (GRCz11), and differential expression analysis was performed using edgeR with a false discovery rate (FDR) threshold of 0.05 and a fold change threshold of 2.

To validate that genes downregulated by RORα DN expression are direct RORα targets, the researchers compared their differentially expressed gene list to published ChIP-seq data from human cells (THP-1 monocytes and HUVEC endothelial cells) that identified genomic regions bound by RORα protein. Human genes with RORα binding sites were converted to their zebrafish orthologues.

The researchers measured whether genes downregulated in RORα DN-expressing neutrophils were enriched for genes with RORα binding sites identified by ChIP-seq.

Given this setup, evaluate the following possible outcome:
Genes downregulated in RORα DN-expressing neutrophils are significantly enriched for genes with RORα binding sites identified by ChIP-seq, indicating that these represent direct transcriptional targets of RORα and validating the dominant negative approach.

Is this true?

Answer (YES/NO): NO